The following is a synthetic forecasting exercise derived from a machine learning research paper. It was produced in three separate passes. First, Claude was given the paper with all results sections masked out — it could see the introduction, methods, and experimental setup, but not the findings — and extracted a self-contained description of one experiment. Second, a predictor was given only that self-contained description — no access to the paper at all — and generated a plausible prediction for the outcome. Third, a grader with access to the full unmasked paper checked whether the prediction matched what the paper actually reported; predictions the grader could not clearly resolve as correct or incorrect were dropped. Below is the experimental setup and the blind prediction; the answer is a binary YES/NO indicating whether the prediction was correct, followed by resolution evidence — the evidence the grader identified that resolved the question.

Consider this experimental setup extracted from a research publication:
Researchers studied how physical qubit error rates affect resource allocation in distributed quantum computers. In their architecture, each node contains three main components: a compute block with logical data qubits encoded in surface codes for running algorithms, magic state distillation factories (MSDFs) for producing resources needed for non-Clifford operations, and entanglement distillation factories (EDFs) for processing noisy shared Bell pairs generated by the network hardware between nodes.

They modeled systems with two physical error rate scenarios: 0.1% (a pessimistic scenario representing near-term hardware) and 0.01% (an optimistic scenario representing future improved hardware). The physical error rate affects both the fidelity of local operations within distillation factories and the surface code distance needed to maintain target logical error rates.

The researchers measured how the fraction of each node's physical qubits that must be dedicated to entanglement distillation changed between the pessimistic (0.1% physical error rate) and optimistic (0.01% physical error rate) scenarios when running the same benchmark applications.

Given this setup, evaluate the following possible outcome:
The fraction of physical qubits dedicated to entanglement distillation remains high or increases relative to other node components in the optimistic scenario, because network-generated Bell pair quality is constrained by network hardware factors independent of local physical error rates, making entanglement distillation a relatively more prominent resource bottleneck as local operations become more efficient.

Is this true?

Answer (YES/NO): NO